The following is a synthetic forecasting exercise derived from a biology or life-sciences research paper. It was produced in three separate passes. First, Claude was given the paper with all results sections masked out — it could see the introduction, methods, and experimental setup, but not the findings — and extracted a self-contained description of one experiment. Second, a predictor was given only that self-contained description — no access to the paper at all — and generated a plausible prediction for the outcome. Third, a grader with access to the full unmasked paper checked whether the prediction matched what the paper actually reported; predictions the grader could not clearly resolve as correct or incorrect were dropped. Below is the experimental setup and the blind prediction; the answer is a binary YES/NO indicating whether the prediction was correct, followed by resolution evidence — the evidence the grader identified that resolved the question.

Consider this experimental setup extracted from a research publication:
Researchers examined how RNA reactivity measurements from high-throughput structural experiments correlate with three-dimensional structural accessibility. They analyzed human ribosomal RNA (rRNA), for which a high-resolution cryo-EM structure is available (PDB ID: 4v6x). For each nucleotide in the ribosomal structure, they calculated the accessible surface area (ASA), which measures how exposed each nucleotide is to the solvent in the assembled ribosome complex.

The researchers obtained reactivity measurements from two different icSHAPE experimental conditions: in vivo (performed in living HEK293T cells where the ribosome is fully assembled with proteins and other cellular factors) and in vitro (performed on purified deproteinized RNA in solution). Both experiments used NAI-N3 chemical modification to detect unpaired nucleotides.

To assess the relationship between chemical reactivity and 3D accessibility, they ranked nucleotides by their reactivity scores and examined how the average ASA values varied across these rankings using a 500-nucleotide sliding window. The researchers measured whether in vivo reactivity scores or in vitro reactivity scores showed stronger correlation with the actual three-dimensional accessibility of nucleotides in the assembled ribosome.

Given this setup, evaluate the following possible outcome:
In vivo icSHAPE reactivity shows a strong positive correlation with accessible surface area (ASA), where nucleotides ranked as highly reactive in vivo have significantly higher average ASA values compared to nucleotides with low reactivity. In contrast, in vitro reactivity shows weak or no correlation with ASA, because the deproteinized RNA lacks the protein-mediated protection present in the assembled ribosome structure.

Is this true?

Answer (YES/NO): NO